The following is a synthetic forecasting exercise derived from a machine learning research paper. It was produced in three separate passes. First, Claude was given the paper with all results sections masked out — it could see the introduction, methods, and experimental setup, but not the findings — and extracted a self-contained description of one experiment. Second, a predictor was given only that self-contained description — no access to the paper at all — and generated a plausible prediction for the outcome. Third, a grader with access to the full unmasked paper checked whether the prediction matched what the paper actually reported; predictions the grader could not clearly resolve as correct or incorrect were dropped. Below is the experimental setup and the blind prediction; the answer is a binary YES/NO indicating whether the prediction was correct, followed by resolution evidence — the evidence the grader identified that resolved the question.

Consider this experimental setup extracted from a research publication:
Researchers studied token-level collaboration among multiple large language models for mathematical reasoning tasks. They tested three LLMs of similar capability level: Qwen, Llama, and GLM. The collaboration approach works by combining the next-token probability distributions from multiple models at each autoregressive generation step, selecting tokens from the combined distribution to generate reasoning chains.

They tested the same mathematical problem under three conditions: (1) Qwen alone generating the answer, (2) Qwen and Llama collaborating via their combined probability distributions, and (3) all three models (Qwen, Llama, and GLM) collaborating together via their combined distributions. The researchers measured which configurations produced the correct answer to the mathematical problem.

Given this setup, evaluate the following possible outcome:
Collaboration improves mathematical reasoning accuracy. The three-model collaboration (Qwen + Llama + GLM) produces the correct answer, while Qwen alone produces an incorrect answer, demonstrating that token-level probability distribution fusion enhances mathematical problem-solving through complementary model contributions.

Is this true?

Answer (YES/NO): NO